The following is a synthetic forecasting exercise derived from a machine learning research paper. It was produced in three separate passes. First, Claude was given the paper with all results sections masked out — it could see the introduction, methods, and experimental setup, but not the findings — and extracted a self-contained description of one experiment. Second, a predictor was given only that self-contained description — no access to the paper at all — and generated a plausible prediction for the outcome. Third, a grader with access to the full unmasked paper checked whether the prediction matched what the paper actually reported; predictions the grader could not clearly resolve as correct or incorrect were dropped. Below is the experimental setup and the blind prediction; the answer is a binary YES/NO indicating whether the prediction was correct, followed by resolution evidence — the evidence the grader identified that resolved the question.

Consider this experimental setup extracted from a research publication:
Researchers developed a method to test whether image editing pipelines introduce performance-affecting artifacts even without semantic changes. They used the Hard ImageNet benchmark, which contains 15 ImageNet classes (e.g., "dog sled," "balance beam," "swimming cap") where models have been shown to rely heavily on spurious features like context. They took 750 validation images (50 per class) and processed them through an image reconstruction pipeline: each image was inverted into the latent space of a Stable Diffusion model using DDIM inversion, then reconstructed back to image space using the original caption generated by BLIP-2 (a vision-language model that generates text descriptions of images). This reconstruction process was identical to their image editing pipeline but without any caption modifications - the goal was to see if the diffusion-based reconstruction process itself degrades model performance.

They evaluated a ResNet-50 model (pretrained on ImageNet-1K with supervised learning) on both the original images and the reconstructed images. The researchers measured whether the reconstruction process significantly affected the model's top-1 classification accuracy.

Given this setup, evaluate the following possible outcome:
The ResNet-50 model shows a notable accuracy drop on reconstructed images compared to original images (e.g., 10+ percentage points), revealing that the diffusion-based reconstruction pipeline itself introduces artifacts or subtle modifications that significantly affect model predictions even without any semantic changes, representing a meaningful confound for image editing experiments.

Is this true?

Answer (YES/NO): NO